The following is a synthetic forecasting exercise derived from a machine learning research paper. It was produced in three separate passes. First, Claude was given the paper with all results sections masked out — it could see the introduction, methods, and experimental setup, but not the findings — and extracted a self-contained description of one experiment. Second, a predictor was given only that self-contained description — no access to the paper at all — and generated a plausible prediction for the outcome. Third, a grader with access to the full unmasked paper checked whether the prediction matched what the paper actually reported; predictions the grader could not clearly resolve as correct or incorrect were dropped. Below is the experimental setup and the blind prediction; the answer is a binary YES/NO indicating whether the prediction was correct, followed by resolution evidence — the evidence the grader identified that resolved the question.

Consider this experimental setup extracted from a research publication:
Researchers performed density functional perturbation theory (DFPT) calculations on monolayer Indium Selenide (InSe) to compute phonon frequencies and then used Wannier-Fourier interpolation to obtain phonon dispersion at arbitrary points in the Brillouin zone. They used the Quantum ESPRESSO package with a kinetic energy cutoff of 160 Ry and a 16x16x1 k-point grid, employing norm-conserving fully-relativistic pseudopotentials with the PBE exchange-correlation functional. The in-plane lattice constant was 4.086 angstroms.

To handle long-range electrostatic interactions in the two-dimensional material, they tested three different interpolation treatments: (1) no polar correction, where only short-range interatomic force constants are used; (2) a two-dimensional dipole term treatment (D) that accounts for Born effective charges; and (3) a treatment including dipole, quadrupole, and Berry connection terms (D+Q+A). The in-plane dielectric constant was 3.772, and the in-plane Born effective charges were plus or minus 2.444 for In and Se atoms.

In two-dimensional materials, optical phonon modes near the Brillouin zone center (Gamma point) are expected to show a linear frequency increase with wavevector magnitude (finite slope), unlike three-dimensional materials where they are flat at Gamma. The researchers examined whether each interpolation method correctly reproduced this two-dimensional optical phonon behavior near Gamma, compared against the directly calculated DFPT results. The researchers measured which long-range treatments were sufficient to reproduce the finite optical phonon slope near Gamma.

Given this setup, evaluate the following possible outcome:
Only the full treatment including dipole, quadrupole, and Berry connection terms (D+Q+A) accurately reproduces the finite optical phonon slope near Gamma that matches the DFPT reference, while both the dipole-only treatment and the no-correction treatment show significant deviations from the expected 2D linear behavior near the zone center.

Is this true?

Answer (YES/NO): NO